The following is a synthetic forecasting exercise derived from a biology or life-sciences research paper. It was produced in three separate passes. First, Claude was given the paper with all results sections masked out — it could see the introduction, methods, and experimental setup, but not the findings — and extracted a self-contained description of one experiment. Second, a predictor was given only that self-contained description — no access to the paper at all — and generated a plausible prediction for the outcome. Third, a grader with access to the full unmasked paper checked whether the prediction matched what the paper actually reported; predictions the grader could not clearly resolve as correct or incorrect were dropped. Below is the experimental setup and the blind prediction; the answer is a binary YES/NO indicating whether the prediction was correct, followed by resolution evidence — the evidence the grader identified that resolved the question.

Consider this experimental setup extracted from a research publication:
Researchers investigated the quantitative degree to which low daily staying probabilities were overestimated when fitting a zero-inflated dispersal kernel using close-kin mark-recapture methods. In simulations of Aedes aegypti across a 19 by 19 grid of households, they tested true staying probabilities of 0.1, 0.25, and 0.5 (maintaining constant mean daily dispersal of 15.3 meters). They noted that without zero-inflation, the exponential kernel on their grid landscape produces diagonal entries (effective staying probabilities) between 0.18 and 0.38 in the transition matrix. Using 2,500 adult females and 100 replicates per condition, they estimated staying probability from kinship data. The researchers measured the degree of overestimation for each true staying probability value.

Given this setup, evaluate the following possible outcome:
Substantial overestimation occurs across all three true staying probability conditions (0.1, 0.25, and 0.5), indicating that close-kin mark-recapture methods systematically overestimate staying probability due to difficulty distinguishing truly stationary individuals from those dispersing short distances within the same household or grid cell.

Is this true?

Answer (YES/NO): NO